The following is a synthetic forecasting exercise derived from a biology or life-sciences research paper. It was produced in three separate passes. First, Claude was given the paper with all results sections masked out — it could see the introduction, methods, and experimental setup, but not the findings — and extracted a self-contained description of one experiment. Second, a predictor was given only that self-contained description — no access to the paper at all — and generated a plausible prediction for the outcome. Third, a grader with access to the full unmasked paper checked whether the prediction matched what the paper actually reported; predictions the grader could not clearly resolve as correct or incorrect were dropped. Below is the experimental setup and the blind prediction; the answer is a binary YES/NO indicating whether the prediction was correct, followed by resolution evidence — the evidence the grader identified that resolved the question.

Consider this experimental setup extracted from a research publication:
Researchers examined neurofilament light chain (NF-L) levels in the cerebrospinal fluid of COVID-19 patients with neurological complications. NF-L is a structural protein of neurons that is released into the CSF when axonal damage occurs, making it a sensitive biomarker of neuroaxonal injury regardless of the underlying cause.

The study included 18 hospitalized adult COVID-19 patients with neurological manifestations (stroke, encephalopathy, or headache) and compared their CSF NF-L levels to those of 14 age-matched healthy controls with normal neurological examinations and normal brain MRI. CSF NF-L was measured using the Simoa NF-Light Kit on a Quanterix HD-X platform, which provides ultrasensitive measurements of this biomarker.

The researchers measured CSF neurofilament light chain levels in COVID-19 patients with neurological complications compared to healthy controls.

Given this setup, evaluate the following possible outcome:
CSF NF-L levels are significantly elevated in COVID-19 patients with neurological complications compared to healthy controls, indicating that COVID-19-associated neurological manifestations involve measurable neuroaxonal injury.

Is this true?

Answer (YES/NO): NO